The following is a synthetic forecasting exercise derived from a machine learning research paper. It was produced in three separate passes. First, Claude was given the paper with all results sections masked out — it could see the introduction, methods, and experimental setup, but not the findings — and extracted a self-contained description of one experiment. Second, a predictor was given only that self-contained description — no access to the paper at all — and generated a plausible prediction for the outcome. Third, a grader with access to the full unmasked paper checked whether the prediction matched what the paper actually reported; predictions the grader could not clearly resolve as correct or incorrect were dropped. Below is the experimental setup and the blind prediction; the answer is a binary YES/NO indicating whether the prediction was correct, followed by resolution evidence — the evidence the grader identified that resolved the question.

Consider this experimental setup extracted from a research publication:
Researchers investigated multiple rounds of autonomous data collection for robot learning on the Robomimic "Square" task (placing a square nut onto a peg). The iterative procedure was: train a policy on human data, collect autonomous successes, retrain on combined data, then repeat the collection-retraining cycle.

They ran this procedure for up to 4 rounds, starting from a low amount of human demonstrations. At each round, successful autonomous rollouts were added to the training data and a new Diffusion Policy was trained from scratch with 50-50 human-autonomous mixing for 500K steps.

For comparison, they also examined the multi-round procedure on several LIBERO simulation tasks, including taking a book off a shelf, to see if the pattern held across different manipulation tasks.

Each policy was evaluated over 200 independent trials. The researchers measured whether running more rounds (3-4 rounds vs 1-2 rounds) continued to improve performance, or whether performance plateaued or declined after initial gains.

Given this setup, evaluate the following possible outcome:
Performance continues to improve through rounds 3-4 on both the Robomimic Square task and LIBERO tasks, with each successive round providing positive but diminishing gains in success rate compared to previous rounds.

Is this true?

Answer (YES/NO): NO